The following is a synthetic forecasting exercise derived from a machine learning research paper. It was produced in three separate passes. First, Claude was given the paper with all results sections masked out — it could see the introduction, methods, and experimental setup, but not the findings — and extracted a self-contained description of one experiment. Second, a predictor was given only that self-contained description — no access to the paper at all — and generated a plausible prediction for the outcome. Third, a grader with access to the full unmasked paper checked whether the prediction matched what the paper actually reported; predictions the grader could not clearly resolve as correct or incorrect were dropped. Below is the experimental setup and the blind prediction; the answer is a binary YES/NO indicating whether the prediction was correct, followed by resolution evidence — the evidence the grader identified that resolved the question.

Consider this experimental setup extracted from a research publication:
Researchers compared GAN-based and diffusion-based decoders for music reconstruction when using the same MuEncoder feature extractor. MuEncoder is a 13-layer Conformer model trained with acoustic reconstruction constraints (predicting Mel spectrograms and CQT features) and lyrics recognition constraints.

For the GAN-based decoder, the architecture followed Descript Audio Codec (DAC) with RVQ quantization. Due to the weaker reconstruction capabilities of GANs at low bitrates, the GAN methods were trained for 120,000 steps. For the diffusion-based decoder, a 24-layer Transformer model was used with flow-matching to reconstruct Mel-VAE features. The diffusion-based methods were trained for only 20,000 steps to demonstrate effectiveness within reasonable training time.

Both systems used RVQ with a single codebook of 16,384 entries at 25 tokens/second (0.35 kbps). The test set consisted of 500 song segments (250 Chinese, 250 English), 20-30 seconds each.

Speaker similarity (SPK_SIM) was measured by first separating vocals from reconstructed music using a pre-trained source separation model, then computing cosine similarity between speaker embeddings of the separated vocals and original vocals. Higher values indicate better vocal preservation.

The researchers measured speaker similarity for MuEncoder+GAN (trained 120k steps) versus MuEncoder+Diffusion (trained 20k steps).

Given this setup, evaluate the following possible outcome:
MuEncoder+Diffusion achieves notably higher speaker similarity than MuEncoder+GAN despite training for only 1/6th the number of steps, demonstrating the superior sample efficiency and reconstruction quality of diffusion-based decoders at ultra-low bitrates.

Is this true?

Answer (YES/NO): YES